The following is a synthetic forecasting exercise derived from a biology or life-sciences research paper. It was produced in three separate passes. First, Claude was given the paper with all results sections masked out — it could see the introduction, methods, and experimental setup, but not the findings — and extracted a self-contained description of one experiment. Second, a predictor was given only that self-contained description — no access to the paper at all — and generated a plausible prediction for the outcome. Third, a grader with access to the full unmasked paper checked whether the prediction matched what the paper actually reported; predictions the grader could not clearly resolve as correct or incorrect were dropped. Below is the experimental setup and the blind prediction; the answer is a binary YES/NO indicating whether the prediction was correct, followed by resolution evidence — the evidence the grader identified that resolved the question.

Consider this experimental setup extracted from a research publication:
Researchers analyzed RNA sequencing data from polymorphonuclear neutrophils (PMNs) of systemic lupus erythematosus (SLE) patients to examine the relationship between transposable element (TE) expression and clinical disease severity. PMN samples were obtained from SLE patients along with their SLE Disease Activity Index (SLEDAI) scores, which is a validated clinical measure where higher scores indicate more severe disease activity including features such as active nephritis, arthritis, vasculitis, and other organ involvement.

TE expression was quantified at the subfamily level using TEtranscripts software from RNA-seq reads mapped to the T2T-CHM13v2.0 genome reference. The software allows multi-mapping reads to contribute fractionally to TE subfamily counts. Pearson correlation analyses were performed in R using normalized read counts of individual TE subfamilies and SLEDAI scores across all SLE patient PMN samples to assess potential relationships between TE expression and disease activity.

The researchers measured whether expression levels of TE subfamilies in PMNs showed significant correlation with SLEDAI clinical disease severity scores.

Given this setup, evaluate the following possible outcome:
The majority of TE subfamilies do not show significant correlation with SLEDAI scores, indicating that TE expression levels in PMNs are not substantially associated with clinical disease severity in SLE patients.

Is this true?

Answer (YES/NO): NO